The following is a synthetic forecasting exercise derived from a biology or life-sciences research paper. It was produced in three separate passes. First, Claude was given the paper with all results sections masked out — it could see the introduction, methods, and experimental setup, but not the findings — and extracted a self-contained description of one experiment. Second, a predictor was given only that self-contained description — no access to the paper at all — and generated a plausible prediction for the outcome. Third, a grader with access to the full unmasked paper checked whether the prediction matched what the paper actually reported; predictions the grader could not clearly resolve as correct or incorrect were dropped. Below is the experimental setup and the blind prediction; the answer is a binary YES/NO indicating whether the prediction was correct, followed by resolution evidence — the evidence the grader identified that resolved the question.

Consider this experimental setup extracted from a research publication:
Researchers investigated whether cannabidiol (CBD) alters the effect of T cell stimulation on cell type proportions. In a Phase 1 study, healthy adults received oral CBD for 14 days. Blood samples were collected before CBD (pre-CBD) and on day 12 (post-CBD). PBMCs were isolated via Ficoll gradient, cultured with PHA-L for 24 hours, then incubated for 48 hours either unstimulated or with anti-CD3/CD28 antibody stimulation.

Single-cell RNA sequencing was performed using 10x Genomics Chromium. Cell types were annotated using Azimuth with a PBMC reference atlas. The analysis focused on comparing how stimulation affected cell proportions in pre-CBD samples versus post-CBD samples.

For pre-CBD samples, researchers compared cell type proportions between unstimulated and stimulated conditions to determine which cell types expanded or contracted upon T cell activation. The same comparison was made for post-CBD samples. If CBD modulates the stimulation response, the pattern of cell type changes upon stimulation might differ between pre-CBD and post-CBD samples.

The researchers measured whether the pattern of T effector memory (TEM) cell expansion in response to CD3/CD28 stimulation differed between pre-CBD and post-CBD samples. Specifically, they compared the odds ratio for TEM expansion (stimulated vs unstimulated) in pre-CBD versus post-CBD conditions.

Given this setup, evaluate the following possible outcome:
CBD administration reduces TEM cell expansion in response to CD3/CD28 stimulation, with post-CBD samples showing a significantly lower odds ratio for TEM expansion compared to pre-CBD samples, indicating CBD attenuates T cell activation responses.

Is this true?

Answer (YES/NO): NO